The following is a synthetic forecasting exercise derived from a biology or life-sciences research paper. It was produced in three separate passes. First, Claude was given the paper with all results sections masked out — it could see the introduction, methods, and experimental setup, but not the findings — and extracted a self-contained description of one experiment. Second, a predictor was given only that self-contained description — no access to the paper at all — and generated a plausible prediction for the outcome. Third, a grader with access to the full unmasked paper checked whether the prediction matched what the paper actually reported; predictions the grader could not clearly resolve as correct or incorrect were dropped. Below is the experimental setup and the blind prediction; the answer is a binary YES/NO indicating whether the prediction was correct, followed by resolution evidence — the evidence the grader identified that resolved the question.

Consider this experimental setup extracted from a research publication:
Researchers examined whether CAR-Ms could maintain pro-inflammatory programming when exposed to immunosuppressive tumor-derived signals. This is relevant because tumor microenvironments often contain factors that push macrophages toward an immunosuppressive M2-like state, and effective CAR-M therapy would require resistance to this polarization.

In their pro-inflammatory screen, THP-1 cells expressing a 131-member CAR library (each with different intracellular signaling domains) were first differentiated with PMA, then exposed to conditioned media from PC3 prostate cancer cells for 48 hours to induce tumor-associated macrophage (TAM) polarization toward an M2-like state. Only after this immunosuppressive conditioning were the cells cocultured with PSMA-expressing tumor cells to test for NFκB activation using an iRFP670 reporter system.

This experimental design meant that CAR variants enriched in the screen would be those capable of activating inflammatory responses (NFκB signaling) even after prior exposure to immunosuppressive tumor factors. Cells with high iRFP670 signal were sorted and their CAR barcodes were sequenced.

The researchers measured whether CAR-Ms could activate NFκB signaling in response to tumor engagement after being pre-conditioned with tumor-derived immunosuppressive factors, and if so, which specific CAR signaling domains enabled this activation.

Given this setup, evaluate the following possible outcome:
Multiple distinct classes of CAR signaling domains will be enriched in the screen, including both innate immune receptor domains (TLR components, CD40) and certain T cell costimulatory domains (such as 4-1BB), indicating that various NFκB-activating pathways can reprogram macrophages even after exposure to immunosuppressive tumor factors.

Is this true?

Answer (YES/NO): NO